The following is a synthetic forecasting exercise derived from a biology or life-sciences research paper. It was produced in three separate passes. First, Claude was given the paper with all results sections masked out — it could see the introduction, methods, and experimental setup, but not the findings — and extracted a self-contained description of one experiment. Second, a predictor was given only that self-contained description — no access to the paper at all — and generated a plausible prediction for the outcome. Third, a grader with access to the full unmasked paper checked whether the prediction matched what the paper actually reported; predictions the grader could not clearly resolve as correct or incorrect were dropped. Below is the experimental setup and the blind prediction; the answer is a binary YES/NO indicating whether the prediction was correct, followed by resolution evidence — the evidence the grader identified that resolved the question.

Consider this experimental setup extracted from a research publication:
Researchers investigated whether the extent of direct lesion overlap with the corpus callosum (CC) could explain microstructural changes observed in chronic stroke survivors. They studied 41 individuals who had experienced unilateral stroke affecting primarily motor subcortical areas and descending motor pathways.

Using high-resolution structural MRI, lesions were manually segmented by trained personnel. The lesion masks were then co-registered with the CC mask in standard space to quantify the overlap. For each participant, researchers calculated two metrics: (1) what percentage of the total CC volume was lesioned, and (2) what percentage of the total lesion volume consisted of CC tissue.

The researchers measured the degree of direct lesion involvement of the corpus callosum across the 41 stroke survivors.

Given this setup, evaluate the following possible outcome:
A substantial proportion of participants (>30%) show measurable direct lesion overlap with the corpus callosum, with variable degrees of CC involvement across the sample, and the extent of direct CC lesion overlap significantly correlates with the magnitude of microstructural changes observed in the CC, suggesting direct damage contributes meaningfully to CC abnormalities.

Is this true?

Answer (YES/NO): NO